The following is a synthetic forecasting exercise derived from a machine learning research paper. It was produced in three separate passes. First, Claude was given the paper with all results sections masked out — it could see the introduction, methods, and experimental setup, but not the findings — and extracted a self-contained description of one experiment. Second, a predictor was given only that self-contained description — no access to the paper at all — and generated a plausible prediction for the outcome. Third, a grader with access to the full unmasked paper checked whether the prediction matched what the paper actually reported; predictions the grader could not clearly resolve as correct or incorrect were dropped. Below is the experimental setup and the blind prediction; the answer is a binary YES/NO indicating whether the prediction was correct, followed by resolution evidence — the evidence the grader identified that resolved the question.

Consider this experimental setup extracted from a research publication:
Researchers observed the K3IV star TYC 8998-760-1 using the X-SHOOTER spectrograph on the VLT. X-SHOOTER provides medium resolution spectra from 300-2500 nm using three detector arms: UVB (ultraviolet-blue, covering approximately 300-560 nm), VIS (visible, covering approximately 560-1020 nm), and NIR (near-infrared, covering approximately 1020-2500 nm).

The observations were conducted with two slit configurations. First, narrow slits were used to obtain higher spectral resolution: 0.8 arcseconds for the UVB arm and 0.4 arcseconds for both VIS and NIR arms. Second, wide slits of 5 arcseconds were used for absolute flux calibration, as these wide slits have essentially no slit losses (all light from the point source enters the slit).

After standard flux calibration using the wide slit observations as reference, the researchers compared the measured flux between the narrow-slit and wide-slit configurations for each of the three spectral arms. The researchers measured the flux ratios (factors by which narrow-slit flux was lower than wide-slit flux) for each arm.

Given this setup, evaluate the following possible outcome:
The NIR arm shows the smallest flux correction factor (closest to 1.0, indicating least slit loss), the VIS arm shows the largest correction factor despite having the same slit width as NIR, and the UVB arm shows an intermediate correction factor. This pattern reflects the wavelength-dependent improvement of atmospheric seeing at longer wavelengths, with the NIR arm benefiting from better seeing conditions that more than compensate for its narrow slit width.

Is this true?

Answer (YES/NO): NO